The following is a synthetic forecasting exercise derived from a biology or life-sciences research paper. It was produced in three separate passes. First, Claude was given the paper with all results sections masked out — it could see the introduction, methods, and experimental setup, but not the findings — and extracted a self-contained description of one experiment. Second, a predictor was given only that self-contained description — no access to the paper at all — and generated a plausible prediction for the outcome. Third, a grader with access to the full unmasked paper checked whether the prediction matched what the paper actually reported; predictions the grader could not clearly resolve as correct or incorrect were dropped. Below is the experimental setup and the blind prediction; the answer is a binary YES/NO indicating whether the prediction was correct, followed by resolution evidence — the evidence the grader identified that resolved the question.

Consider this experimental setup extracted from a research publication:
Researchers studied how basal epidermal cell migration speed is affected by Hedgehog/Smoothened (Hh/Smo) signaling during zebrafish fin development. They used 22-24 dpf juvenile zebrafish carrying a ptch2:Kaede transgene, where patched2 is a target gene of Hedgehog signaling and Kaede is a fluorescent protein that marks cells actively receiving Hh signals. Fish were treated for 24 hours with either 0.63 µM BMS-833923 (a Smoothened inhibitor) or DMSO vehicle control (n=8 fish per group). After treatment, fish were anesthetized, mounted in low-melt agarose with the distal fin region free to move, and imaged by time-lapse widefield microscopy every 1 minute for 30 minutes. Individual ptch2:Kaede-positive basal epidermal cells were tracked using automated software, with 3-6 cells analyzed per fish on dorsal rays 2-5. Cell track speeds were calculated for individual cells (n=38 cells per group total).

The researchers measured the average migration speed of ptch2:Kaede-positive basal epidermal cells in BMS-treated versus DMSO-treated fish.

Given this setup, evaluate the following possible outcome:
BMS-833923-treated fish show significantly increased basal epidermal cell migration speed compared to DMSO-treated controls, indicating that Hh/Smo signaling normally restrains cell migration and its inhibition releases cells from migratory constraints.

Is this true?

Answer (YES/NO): YES